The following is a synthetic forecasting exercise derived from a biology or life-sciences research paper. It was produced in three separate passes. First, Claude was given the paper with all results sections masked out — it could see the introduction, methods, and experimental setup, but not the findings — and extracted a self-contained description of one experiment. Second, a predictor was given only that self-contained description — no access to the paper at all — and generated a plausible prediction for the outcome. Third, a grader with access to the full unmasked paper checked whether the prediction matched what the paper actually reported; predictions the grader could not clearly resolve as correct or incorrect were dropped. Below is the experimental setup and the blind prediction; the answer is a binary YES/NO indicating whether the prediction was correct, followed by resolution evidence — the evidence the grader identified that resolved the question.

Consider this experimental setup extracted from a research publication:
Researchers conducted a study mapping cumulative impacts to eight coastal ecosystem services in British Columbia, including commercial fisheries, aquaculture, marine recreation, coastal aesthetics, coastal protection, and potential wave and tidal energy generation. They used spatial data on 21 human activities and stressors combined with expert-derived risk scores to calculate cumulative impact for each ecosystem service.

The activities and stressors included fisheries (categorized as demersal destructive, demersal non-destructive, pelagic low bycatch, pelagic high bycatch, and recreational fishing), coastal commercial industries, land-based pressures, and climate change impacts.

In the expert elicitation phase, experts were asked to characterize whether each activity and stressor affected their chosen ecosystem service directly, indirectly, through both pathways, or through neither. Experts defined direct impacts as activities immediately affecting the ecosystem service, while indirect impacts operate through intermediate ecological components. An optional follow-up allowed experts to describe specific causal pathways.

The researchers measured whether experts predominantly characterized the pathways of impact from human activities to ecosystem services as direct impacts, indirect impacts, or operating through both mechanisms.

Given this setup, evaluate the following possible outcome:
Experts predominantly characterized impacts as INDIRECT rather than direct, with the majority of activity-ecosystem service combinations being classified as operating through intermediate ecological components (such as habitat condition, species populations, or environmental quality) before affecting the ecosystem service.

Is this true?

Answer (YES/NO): NO